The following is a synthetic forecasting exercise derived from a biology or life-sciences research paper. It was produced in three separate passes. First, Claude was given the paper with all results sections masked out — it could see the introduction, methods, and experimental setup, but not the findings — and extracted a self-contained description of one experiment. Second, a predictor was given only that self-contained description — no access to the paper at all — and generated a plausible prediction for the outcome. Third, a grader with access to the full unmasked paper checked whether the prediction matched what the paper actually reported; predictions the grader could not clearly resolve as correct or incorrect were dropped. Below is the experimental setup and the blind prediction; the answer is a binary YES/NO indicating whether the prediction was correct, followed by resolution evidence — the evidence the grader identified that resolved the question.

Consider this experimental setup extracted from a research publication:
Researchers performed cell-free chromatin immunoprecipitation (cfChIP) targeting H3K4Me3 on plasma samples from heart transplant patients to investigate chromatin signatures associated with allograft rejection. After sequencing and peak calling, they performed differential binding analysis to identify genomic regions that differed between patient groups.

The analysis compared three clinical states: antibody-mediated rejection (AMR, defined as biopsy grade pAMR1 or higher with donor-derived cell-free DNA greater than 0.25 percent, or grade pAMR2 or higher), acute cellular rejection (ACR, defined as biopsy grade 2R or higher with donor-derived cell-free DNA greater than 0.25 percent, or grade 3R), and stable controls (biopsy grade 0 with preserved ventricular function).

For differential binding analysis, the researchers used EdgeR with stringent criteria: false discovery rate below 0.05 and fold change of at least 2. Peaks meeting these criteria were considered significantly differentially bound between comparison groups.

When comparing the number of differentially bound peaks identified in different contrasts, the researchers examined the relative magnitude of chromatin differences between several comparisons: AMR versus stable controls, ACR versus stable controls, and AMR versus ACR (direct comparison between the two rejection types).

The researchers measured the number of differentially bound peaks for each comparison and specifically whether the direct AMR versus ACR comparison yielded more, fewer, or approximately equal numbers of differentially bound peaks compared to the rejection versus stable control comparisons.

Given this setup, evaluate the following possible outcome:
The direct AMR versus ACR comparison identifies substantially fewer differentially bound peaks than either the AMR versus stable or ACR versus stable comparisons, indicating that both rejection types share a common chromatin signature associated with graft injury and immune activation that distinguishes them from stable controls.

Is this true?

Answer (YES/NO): YES